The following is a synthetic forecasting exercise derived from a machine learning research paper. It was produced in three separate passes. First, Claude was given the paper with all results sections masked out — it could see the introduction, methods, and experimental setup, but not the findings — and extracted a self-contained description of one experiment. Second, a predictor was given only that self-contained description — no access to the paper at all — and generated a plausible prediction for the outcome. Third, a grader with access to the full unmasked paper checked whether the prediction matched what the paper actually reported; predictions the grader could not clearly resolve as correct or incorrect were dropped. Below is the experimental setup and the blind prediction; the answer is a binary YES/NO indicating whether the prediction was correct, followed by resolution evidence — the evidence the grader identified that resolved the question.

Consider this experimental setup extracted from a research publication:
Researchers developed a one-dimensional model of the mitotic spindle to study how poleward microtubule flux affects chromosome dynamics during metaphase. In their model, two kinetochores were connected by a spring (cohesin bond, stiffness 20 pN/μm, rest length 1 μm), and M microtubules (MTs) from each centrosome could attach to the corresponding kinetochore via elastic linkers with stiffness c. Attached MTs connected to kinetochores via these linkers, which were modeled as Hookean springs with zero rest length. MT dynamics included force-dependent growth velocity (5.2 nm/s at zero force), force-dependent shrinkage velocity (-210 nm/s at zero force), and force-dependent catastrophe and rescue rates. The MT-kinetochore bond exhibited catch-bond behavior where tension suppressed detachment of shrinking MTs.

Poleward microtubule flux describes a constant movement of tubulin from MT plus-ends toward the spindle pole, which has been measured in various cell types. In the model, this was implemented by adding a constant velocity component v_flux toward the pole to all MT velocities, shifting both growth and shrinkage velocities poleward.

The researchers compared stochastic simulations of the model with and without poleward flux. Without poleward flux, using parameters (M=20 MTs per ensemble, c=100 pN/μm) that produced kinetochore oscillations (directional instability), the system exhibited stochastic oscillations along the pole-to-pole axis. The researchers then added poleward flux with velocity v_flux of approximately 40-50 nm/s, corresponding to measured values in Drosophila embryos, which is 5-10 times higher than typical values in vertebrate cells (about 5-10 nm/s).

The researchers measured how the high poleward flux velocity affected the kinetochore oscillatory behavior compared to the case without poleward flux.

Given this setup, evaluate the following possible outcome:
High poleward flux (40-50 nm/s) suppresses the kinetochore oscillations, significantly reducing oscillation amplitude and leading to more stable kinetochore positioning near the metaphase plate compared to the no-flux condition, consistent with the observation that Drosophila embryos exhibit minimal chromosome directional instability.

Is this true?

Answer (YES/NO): YES